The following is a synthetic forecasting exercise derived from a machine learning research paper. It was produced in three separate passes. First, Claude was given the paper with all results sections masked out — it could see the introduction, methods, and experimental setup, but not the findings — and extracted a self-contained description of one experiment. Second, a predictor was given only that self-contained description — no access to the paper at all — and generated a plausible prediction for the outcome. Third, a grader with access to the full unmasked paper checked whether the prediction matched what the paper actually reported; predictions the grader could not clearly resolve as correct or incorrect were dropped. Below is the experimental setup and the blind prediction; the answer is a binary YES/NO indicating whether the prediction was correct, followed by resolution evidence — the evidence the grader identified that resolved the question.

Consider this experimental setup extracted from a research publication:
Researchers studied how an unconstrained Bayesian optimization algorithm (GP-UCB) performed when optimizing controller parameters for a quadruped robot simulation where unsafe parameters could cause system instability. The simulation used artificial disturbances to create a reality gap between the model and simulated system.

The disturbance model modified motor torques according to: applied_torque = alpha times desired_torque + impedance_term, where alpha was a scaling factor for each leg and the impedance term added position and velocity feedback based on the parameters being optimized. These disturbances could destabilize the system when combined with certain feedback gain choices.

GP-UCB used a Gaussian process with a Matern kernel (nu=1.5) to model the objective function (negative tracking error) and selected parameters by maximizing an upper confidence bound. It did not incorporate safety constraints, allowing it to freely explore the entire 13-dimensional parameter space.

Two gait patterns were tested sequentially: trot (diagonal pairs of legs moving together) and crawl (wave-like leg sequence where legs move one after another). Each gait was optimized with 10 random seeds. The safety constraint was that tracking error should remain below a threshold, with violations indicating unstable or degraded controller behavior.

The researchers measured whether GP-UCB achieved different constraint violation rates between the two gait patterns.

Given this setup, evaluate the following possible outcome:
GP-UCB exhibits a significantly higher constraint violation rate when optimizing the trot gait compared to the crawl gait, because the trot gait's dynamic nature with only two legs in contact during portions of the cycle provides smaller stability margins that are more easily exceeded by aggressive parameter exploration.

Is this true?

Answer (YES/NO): NO